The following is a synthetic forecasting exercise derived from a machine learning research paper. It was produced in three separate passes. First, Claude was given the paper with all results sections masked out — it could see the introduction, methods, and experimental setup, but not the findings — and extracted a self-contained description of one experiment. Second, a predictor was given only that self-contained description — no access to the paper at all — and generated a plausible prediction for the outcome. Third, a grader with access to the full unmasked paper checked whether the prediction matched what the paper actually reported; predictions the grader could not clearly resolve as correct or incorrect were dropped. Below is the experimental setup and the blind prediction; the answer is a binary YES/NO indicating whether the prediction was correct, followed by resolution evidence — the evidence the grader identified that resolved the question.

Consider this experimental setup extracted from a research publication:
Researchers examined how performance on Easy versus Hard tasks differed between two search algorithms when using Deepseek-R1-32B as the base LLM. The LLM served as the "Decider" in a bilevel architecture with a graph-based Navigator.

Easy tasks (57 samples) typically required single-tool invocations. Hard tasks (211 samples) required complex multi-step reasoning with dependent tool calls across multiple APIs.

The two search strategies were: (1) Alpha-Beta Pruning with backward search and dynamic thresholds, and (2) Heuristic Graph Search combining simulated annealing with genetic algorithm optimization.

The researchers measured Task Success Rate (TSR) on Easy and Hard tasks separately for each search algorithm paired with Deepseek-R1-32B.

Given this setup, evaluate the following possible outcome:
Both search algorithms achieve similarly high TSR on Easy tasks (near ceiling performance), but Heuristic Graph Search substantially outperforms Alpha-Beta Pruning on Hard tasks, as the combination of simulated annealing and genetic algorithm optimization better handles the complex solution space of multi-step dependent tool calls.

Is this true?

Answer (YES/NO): NO